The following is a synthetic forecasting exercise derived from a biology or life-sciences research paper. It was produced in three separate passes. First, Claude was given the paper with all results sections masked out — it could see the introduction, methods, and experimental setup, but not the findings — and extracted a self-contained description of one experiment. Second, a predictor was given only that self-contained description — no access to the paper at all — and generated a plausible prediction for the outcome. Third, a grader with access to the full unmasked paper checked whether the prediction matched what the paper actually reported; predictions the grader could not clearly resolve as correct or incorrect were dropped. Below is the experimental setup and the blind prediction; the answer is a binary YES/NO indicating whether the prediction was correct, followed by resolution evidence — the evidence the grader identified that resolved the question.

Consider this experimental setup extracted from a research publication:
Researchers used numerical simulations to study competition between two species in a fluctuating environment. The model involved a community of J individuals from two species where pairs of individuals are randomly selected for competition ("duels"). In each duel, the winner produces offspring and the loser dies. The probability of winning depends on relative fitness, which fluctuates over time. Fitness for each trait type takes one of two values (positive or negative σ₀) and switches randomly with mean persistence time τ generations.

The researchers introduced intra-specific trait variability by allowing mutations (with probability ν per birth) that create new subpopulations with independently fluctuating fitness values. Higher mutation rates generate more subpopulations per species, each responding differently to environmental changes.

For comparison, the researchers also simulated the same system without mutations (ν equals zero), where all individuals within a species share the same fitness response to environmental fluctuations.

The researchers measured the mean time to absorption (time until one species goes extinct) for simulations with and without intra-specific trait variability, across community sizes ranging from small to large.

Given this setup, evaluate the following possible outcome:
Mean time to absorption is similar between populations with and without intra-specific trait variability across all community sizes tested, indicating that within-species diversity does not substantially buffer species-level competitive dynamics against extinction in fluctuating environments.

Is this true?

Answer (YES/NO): NO